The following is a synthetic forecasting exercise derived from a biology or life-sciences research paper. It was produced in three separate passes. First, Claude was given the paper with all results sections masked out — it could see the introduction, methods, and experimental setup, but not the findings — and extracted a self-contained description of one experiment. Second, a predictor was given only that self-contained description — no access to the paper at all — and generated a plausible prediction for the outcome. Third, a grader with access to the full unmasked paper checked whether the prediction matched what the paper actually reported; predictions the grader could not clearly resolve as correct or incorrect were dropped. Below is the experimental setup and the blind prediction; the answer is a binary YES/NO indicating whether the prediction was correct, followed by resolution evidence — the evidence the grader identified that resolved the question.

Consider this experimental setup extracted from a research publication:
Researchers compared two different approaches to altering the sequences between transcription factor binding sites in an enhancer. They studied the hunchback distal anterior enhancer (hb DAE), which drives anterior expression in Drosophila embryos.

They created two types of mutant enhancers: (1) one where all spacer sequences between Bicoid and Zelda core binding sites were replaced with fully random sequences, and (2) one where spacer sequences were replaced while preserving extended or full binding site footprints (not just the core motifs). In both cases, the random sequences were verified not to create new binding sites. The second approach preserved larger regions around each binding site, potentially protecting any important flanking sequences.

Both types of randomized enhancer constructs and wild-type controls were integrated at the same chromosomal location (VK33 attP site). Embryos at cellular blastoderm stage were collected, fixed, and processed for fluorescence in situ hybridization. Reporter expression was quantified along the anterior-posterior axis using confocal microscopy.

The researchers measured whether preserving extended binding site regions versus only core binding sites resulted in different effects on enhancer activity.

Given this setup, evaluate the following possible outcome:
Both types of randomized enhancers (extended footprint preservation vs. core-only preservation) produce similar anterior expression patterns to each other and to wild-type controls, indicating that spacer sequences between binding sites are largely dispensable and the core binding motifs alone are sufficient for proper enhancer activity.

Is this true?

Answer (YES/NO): NO